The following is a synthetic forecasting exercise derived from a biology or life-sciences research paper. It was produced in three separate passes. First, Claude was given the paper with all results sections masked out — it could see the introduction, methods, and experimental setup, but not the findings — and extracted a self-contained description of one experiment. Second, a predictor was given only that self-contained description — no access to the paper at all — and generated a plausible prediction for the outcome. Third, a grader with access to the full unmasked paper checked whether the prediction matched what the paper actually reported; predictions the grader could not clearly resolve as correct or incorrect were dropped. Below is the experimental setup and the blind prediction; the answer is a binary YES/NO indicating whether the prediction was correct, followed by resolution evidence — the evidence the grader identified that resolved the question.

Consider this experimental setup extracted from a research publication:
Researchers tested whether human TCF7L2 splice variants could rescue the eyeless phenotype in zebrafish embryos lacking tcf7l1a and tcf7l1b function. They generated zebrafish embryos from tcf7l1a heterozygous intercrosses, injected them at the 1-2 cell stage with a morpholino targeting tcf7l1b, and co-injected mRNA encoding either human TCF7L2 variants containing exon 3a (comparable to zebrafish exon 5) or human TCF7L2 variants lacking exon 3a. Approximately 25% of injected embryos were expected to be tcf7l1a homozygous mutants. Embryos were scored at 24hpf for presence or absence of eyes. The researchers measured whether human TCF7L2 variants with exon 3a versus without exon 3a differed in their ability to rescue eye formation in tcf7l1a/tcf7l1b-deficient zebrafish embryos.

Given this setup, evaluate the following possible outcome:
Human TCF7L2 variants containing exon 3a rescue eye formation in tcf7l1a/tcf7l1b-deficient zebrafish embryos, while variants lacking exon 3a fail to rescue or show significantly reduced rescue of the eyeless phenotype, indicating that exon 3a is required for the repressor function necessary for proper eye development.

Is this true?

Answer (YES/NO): YES